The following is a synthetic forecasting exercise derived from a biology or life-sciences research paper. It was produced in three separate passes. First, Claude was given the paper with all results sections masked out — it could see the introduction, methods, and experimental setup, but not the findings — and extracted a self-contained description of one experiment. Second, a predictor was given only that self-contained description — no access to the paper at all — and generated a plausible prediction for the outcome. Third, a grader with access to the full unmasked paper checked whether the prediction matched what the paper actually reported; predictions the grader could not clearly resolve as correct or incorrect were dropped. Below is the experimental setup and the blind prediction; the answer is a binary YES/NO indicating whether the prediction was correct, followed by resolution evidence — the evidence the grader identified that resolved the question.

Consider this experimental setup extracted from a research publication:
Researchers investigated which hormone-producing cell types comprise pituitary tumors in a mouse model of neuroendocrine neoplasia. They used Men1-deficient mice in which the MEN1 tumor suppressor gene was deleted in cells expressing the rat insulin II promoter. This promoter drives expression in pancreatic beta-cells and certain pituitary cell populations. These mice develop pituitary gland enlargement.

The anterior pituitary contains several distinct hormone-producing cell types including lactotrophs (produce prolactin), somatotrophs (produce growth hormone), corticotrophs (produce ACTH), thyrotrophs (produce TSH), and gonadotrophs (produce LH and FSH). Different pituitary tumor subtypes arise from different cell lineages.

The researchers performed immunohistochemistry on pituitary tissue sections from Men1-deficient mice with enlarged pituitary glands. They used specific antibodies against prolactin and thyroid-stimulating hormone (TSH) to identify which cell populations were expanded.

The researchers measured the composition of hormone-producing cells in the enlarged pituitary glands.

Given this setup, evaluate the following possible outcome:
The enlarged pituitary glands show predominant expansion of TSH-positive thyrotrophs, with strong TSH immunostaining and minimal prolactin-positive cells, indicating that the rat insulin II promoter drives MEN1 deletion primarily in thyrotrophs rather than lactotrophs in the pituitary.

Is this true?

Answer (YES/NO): NO